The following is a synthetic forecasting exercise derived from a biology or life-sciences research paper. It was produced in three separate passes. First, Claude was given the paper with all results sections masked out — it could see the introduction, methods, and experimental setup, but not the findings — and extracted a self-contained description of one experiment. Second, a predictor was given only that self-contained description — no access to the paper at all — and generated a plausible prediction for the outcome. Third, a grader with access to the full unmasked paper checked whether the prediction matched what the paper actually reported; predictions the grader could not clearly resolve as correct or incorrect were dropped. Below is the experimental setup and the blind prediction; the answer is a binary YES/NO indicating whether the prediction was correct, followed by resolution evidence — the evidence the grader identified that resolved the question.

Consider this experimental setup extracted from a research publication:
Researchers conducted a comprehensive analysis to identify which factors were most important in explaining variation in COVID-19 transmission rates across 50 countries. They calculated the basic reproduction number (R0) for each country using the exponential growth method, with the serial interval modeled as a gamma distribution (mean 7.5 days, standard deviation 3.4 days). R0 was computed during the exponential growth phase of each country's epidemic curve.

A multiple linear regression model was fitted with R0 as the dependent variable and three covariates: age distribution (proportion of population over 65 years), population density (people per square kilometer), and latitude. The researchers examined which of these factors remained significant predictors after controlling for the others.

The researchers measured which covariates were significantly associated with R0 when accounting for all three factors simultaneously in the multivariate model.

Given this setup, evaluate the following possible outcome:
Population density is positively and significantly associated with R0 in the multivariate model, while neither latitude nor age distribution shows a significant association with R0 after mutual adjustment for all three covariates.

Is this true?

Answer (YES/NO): NO